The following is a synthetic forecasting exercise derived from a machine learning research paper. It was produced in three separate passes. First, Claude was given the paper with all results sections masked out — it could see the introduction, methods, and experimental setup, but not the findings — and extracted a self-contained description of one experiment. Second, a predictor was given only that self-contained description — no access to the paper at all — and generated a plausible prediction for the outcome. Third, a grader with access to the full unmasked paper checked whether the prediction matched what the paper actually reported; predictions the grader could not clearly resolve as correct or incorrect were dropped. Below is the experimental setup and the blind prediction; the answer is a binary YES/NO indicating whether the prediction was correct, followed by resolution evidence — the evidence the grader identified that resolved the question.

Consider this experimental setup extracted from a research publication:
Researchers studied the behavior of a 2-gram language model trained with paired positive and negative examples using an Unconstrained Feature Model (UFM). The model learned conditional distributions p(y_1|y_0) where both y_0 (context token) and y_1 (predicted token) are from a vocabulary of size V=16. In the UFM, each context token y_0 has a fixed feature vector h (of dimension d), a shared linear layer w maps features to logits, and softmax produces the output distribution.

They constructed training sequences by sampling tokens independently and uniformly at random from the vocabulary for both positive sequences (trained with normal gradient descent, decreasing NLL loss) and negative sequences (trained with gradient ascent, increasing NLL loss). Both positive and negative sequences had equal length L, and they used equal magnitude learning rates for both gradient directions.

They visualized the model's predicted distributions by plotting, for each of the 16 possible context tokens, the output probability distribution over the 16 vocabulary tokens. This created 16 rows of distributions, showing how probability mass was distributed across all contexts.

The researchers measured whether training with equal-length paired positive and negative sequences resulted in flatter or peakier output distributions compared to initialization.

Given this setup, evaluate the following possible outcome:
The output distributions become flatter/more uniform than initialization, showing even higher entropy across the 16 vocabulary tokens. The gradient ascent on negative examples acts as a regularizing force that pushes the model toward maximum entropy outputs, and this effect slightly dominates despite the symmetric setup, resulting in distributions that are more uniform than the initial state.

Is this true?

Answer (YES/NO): NO